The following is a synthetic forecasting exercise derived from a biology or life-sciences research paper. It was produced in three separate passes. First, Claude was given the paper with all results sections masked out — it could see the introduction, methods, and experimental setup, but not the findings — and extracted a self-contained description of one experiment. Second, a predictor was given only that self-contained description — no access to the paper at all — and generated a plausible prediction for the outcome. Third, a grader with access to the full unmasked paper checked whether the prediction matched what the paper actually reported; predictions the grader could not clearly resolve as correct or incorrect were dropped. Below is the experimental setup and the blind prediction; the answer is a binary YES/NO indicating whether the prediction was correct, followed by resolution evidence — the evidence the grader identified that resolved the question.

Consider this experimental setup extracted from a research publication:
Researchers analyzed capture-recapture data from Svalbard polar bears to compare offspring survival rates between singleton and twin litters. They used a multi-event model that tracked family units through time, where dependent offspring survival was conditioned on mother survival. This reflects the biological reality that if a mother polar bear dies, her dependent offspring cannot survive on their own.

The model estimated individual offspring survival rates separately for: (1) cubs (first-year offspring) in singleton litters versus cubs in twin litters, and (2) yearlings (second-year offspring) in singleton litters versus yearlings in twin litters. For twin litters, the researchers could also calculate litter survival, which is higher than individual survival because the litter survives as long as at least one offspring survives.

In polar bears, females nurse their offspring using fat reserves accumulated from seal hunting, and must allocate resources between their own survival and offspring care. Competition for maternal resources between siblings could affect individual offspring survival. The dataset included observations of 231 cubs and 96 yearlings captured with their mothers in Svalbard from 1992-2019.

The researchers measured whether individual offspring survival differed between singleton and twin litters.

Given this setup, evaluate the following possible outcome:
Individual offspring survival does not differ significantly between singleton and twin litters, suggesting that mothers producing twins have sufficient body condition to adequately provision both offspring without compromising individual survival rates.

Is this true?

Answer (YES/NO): YES